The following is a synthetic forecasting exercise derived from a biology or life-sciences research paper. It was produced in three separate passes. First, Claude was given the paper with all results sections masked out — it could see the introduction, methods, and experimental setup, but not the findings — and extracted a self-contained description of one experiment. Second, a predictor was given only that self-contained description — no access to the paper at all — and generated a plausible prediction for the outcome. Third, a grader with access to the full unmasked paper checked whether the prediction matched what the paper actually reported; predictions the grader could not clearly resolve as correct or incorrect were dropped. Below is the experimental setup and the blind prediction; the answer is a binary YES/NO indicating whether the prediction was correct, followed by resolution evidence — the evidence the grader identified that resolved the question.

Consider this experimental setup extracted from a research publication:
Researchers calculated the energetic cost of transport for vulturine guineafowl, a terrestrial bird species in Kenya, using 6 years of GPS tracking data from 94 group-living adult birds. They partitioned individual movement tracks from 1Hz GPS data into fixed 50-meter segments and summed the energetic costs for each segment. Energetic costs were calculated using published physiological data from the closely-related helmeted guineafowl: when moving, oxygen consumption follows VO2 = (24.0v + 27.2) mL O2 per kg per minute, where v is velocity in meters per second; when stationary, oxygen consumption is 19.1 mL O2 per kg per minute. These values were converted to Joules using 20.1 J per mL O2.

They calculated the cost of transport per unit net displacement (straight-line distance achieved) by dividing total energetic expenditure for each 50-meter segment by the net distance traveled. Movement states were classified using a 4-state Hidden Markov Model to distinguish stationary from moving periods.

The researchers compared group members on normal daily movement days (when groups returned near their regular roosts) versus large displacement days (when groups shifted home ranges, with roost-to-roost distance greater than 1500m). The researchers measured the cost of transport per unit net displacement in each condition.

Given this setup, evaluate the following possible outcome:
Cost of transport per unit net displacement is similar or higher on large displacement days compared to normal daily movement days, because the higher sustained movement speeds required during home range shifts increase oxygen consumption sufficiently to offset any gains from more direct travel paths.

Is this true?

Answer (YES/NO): NO